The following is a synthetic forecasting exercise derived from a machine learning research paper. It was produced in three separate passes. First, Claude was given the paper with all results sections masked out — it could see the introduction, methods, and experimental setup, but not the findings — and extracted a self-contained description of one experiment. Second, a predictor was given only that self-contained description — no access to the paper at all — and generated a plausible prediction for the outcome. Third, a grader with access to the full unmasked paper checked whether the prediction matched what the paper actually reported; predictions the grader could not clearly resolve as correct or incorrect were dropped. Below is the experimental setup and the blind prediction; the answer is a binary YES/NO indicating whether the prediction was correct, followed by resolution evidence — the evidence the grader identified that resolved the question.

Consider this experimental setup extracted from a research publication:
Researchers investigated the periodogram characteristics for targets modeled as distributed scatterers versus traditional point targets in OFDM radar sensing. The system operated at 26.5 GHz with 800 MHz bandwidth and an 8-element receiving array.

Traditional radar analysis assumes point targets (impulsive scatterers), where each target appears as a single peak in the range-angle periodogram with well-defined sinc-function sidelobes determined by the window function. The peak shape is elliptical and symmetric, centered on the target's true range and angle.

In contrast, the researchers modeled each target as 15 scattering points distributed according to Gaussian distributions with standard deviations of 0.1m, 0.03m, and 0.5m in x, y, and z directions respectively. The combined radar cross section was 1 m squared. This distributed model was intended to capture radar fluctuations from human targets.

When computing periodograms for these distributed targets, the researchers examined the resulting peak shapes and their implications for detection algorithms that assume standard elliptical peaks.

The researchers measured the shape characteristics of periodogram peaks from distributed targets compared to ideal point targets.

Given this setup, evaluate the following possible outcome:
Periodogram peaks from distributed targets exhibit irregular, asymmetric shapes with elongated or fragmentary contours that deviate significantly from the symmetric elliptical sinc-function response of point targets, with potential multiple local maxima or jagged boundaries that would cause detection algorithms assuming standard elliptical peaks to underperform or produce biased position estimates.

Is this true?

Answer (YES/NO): YES